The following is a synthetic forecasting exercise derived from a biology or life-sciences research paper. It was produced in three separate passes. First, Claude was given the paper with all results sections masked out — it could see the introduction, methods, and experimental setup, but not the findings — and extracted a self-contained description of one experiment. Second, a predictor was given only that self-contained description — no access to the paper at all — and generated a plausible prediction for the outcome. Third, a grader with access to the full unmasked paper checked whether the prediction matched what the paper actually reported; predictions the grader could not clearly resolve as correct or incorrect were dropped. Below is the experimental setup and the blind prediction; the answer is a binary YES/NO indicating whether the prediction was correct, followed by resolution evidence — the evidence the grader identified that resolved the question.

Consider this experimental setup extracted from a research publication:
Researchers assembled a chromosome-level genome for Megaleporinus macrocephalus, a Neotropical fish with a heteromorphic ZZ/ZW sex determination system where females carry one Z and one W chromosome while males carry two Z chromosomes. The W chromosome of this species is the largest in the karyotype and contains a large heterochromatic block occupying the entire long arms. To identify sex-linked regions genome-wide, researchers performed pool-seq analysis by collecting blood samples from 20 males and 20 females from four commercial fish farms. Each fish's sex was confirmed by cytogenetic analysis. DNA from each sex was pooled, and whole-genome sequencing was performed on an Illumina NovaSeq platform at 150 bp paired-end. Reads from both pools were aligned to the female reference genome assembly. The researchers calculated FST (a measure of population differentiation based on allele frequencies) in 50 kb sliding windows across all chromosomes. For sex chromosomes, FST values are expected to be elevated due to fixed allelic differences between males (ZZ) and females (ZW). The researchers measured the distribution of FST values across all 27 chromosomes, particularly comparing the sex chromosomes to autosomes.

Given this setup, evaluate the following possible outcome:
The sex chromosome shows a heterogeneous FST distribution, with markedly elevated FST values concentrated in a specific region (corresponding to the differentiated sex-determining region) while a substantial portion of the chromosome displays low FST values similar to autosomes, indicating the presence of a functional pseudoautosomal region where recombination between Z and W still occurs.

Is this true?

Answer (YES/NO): YES